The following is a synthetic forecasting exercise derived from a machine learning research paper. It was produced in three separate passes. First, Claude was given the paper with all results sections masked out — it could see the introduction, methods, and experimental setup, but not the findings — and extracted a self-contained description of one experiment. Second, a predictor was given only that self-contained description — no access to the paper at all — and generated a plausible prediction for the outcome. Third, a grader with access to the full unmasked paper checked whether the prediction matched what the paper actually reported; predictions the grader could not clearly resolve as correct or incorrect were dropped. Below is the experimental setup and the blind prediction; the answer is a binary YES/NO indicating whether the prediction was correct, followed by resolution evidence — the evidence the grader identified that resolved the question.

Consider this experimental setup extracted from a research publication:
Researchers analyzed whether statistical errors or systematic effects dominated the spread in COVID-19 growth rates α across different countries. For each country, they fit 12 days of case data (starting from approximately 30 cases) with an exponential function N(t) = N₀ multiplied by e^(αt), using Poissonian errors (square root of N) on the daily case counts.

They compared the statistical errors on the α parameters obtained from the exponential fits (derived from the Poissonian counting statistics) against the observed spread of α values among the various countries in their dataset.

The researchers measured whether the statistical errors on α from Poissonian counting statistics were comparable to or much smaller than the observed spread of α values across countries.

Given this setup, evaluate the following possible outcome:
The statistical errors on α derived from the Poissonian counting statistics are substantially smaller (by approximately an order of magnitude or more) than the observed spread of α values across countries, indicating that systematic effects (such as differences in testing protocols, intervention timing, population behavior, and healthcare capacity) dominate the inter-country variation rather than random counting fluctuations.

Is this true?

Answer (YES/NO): YES